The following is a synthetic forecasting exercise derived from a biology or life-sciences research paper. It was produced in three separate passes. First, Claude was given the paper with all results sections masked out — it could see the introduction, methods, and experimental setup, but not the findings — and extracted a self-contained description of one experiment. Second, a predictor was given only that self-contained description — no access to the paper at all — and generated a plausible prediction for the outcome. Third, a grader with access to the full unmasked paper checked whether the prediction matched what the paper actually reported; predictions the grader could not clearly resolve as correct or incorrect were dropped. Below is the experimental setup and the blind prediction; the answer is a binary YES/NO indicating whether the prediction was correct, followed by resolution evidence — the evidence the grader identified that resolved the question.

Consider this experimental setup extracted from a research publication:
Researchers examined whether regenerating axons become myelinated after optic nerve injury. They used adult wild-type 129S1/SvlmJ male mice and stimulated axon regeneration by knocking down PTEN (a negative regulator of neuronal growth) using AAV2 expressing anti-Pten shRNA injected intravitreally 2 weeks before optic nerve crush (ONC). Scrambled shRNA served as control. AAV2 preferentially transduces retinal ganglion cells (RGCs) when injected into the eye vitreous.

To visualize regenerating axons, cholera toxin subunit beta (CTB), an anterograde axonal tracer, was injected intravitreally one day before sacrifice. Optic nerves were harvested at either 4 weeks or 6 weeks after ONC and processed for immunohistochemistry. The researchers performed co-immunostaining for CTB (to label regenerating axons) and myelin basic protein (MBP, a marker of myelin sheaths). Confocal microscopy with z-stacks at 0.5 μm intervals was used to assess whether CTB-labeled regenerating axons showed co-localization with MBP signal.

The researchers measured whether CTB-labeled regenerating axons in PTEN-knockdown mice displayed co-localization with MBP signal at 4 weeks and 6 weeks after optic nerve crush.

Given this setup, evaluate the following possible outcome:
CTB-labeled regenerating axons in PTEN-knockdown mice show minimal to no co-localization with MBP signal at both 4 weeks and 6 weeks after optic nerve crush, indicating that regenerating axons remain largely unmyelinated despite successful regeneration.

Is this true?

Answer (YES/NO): NO